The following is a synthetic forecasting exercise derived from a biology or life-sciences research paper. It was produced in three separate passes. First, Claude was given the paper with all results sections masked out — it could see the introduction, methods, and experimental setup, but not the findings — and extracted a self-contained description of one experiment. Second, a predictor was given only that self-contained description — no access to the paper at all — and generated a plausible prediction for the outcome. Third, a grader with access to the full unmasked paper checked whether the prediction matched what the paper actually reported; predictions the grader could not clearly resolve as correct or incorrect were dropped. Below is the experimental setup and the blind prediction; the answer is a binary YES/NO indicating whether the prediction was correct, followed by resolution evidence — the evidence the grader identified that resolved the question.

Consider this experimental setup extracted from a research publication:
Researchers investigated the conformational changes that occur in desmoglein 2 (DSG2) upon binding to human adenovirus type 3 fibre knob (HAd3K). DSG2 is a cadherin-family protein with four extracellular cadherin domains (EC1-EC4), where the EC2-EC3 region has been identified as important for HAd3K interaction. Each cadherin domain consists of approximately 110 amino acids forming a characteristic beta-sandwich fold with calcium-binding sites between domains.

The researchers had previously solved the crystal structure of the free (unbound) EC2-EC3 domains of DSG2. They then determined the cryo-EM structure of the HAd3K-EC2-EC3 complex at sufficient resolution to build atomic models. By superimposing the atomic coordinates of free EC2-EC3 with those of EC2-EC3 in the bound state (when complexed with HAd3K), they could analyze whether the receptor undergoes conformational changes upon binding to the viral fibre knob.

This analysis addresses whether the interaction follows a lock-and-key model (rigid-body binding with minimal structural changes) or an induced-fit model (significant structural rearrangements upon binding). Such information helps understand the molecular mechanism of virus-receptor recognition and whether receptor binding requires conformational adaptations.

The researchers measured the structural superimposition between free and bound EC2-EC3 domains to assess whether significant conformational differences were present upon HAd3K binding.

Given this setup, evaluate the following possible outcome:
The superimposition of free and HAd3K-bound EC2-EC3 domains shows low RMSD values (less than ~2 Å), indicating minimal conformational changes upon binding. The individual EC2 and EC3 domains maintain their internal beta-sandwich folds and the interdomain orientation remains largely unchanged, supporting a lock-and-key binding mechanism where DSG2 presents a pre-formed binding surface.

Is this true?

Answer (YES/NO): NO